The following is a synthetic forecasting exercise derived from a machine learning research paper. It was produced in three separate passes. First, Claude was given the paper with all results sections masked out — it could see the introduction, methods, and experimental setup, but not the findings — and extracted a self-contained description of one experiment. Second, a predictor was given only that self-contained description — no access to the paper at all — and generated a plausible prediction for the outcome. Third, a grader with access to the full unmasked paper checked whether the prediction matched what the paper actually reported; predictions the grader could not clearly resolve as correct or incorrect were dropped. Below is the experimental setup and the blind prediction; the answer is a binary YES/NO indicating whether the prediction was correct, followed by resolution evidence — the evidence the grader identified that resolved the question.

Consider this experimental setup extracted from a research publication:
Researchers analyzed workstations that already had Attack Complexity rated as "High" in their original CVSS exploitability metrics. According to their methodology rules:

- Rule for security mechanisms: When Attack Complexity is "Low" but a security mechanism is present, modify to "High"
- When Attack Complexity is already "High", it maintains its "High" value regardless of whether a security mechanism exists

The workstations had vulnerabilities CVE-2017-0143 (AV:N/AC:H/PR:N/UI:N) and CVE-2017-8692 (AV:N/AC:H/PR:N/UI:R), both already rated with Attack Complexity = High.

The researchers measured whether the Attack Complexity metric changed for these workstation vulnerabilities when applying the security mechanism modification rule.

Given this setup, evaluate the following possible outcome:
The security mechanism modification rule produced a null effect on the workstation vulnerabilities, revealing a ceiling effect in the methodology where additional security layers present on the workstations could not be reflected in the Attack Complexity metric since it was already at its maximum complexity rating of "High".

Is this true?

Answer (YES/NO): NO